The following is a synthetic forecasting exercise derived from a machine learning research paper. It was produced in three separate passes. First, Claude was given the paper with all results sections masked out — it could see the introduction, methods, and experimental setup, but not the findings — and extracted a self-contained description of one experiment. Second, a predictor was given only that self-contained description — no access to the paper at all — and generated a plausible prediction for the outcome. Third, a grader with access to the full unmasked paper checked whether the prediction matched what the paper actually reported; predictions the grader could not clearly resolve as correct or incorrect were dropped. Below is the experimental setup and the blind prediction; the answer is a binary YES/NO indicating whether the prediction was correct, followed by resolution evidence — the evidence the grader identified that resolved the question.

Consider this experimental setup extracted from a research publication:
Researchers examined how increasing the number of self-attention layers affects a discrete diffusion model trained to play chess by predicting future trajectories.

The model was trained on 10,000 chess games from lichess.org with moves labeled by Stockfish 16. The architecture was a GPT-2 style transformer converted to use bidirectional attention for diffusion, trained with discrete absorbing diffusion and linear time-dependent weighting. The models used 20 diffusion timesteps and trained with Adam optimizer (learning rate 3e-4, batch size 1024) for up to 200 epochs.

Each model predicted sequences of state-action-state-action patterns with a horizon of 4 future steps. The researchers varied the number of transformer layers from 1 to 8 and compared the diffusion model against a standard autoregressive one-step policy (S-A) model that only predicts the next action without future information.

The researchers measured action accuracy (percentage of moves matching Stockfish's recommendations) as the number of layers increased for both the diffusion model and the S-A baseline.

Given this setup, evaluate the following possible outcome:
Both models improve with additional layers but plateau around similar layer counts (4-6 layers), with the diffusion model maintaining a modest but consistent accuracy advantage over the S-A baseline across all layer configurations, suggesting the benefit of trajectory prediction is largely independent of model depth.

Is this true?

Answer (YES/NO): NO